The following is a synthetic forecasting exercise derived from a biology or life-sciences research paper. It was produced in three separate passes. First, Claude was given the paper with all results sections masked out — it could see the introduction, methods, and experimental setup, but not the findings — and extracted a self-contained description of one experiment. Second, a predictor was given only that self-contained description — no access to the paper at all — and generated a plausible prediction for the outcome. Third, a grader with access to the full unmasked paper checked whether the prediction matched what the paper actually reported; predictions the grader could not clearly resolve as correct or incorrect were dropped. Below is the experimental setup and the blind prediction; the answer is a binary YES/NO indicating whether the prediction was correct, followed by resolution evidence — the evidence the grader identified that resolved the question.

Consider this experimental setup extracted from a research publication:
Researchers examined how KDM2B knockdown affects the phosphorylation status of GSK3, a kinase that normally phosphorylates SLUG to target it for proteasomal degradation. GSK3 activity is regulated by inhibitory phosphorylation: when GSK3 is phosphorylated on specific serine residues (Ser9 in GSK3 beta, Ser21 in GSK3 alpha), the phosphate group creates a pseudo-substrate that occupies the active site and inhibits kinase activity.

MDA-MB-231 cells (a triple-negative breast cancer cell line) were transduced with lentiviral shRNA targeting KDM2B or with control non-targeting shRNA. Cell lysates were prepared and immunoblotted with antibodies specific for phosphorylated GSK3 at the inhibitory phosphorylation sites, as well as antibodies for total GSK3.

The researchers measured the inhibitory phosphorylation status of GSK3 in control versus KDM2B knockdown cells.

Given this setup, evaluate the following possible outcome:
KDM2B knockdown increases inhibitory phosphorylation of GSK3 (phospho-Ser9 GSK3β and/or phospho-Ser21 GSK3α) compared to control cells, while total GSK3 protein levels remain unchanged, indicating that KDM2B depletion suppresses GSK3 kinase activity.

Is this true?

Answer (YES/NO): YES